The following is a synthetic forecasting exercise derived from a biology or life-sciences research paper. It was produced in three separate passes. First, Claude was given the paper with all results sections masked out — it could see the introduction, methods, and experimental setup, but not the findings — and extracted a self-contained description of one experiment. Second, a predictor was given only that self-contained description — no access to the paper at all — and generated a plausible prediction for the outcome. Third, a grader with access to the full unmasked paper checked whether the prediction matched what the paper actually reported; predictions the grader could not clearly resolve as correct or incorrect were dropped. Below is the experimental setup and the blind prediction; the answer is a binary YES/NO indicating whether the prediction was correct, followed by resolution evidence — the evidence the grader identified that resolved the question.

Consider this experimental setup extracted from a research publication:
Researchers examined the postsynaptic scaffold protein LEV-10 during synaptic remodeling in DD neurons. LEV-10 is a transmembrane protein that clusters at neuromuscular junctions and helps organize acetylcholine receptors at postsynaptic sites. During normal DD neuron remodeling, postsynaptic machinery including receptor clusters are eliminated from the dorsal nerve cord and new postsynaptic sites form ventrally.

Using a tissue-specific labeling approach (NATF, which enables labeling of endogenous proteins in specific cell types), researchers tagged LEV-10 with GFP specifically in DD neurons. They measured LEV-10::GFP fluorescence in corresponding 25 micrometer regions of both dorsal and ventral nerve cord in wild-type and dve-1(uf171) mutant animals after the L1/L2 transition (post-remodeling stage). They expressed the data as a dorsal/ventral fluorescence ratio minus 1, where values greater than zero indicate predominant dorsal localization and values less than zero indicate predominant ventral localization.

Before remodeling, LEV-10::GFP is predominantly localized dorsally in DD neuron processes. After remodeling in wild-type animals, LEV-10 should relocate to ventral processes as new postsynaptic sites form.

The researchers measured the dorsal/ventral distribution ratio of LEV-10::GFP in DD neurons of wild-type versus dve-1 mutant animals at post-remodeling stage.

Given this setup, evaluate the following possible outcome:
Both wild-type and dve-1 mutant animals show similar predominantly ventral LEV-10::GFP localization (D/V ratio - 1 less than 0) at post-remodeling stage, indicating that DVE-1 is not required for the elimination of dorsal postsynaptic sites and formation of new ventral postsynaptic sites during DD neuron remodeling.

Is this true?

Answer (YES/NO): NO